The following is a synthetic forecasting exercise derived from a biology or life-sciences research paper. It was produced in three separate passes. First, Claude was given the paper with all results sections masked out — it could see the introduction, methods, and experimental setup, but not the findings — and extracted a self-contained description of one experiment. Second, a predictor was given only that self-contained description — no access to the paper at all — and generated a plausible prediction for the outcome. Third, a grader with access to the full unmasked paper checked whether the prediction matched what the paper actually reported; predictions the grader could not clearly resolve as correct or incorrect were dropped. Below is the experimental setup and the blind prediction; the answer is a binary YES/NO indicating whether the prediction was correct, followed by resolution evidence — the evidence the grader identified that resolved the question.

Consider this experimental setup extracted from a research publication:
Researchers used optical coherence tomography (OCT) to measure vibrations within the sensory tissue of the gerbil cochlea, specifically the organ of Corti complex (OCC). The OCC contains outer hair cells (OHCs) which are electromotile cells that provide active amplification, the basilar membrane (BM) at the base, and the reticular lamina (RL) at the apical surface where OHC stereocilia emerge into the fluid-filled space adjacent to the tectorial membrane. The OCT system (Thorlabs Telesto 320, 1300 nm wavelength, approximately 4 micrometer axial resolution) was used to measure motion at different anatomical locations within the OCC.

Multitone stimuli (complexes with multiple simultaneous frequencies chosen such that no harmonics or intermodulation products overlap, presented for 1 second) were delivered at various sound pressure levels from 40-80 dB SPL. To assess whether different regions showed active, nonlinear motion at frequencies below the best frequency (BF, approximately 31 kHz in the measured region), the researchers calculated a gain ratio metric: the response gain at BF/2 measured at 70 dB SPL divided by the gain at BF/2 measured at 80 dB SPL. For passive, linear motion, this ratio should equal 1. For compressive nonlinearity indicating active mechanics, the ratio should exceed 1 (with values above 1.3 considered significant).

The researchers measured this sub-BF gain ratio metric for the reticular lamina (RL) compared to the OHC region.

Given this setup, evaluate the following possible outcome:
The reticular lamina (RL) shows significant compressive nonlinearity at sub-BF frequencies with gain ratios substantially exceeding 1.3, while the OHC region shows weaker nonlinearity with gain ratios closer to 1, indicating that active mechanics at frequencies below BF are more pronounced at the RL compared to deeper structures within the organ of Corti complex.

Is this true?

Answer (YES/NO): NO